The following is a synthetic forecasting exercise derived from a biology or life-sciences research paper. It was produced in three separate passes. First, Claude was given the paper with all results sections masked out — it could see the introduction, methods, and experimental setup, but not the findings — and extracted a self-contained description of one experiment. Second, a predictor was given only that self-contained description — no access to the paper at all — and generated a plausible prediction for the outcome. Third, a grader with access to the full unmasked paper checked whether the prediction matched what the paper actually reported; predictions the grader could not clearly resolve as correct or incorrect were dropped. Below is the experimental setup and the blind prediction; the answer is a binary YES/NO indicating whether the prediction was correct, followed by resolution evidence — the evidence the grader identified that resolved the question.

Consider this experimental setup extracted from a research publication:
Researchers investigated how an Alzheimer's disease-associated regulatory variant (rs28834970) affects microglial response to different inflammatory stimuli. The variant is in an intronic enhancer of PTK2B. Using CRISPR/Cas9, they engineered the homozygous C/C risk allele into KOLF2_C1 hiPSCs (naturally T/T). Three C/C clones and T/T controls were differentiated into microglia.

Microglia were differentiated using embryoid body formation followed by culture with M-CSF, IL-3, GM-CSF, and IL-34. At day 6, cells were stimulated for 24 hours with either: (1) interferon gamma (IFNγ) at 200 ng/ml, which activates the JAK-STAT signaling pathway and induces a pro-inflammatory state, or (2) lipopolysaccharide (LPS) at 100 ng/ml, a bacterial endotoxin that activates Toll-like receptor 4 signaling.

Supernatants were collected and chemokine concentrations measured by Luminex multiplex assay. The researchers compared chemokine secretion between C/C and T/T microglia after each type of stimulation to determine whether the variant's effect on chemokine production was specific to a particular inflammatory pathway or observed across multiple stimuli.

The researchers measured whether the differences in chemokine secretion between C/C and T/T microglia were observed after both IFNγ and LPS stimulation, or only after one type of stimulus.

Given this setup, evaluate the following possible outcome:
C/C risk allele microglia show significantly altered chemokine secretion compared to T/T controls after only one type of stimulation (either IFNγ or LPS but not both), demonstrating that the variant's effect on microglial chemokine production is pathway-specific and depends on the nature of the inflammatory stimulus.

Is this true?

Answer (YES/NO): NO